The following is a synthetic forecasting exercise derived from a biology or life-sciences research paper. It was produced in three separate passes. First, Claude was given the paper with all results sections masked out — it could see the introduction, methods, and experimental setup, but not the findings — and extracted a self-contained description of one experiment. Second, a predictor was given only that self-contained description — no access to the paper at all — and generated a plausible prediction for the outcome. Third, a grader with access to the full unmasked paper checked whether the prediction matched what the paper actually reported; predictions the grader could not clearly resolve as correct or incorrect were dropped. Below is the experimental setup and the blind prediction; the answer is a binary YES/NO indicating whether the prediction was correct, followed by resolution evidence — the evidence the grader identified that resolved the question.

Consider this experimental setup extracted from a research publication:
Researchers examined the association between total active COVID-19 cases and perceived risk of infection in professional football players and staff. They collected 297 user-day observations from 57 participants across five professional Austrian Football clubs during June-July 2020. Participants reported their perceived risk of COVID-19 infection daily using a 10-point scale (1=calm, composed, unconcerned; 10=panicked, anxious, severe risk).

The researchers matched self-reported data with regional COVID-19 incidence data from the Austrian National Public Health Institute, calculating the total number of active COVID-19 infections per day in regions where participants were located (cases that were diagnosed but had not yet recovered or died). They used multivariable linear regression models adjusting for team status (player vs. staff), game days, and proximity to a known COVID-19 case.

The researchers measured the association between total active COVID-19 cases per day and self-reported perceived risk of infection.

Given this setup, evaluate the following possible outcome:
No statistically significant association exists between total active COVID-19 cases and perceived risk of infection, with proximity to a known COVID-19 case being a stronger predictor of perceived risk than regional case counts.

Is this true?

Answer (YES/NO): NO